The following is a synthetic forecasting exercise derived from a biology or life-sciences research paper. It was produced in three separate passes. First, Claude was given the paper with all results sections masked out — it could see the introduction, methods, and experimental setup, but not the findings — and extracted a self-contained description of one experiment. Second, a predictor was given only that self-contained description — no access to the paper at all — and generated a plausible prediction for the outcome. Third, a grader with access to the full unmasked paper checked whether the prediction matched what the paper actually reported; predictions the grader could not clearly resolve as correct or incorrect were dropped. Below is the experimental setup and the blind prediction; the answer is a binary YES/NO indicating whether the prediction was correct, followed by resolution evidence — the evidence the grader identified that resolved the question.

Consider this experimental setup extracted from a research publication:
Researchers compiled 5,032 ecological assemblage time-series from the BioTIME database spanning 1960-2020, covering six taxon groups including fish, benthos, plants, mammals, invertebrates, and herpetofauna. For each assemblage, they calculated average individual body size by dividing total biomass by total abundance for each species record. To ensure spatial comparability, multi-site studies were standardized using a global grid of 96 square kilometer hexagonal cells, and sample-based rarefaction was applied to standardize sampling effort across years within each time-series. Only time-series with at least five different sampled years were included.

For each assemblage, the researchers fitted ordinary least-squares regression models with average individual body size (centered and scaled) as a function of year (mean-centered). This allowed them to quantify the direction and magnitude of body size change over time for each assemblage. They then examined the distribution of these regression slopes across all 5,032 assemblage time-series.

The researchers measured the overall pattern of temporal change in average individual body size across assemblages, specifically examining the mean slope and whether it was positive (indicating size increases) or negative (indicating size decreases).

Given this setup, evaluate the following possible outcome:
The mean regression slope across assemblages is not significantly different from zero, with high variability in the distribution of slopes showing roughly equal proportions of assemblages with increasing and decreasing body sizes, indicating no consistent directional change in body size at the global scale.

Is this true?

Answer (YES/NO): NO